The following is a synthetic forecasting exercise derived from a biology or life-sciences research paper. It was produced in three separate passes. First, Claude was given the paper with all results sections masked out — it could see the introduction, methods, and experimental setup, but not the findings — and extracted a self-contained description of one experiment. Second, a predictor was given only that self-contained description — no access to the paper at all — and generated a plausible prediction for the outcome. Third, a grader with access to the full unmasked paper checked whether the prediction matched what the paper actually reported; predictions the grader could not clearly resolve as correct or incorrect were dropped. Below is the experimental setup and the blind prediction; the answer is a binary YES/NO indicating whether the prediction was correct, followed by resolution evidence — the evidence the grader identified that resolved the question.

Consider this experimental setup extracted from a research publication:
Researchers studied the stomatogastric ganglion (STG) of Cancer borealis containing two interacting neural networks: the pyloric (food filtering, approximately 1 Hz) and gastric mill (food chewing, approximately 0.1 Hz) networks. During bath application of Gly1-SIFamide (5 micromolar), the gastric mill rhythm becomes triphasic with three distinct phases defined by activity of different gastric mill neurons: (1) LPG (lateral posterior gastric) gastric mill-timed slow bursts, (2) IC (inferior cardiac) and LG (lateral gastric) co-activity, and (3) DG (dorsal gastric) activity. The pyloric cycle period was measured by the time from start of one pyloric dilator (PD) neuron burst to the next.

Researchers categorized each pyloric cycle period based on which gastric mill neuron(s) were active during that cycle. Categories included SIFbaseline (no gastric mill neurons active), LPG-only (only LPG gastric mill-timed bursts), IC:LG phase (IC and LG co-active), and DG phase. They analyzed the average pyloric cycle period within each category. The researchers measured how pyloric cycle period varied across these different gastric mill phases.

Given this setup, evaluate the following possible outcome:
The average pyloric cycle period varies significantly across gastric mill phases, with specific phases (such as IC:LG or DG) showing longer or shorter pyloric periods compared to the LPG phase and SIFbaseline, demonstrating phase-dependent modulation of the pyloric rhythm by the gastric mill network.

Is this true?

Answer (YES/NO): YES